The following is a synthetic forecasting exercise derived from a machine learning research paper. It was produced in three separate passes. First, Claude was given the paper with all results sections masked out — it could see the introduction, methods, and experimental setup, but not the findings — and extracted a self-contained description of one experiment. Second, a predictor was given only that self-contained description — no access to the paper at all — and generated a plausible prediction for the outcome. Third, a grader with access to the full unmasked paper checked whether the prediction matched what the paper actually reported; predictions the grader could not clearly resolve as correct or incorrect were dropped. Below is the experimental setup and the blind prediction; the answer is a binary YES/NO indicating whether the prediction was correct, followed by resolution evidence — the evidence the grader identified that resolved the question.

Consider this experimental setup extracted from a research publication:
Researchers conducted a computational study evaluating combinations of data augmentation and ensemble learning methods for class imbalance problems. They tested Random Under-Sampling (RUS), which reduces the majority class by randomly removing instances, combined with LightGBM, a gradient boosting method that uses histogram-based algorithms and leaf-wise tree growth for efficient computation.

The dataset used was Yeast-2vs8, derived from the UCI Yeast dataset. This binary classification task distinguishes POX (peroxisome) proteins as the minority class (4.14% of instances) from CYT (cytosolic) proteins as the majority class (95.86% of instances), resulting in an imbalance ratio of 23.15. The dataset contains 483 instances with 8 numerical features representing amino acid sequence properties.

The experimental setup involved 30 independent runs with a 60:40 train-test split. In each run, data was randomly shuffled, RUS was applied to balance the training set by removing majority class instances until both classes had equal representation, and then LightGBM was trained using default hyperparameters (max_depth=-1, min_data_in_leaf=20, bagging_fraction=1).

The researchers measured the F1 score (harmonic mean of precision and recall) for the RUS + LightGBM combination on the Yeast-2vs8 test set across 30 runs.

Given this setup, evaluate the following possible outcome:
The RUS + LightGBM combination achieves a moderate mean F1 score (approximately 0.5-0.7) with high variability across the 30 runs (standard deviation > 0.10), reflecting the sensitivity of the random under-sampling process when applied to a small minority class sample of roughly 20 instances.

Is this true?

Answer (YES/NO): NO